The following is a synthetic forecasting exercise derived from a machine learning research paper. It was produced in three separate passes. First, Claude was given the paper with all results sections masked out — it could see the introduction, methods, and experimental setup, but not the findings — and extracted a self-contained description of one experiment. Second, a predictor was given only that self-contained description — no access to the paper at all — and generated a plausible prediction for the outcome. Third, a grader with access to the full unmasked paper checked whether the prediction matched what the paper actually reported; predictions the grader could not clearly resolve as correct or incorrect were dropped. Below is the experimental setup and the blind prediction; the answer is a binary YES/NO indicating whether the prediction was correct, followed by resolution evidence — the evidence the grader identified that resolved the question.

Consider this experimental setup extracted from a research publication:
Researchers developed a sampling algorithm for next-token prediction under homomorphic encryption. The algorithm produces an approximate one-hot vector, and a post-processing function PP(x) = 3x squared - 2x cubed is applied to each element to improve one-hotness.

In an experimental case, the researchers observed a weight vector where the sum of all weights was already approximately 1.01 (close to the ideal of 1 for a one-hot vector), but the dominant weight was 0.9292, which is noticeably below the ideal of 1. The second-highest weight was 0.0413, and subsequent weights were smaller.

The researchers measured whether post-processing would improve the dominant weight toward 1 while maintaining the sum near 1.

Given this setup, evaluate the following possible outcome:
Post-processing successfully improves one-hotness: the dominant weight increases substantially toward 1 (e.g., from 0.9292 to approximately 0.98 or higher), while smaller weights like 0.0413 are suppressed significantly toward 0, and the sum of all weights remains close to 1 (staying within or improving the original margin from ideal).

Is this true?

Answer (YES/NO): YES